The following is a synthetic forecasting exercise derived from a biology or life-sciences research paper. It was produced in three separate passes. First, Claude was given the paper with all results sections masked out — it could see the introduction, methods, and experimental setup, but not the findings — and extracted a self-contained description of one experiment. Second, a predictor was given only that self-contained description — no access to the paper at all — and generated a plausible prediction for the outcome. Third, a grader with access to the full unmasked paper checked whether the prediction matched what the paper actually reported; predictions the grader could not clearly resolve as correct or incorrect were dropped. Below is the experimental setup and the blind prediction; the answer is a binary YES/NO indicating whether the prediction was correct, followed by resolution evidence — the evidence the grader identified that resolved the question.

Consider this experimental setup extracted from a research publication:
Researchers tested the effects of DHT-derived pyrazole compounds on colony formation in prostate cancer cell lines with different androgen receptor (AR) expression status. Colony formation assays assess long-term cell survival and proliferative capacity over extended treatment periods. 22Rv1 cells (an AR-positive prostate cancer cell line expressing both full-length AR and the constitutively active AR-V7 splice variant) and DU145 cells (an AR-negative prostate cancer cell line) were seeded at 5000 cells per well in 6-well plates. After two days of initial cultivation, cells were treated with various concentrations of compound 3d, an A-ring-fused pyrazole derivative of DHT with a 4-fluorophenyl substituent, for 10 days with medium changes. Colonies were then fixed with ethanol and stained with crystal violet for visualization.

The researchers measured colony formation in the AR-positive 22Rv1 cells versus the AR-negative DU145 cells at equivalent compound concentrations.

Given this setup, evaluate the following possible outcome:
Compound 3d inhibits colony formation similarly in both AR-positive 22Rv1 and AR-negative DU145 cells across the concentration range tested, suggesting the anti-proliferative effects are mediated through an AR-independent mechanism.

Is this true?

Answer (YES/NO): NO